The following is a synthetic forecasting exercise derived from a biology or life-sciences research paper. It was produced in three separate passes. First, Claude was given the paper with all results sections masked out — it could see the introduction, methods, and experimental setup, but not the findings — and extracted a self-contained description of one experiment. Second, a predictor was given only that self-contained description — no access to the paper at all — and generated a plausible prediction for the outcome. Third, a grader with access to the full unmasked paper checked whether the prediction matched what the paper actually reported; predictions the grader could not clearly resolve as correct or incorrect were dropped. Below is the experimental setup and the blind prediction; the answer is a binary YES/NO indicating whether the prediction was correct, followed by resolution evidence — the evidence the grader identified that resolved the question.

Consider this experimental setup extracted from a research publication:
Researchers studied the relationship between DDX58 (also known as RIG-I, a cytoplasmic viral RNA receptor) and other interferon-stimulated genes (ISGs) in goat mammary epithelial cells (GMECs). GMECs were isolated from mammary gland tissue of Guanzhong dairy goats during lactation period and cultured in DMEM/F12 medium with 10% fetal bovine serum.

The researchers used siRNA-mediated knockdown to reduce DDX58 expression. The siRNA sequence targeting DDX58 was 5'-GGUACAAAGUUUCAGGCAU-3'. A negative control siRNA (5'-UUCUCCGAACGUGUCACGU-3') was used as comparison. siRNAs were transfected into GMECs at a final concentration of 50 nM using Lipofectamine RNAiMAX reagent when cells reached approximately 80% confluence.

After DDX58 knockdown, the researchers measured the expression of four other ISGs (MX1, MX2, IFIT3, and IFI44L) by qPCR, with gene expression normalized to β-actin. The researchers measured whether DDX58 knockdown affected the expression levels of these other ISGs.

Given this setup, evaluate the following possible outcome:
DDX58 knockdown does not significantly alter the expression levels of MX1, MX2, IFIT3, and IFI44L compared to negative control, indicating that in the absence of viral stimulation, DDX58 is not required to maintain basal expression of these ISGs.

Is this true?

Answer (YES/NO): NO